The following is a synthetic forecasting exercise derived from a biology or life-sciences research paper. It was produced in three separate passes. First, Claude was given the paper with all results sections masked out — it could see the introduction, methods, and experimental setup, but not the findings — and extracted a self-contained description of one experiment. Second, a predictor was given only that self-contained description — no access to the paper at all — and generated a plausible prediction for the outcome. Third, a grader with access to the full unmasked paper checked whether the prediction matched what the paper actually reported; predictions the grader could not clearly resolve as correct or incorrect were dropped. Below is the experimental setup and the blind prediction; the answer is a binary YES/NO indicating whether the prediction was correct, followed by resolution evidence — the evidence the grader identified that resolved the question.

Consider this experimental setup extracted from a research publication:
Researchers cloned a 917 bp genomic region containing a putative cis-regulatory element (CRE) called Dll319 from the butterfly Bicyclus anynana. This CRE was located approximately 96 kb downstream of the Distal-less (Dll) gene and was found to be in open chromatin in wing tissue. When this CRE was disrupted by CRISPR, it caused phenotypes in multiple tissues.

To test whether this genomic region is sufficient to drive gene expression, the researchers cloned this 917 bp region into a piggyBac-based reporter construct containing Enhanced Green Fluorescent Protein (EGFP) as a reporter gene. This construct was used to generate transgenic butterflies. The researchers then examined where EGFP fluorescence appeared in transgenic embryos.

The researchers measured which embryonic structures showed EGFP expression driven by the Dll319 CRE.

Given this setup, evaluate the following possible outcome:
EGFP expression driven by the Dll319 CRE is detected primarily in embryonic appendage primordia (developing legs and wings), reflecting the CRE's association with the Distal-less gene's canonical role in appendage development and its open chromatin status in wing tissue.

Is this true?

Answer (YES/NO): NO